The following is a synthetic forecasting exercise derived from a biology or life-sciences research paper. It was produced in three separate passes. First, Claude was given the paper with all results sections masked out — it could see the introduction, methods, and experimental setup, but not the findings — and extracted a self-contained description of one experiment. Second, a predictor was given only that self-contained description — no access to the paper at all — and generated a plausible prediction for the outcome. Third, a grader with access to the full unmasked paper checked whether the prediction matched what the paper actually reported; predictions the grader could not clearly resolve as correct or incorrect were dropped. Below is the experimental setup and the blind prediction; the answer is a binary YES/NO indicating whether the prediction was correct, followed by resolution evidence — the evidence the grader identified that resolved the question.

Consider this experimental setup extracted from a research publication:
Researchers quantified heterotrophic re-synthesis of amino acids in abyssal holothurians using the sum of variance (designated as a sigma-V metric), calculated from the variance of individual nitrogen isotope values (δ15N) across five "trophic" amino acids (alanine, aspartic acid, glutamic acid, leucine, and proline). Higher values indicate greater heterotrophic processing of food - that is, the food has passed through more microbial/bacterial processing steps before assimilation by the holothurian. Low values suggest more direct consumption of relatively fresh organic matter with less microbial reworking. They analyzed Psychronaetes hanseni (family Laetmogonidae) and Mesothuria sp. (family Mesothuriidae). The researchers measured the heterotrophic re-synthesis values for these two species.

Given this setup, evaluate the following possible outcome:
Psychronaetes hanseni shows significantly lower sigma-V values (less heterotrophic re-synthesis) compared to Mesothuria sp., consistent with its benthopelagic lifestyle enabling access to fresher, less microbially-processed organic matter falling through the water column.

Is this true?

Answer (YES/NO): NO